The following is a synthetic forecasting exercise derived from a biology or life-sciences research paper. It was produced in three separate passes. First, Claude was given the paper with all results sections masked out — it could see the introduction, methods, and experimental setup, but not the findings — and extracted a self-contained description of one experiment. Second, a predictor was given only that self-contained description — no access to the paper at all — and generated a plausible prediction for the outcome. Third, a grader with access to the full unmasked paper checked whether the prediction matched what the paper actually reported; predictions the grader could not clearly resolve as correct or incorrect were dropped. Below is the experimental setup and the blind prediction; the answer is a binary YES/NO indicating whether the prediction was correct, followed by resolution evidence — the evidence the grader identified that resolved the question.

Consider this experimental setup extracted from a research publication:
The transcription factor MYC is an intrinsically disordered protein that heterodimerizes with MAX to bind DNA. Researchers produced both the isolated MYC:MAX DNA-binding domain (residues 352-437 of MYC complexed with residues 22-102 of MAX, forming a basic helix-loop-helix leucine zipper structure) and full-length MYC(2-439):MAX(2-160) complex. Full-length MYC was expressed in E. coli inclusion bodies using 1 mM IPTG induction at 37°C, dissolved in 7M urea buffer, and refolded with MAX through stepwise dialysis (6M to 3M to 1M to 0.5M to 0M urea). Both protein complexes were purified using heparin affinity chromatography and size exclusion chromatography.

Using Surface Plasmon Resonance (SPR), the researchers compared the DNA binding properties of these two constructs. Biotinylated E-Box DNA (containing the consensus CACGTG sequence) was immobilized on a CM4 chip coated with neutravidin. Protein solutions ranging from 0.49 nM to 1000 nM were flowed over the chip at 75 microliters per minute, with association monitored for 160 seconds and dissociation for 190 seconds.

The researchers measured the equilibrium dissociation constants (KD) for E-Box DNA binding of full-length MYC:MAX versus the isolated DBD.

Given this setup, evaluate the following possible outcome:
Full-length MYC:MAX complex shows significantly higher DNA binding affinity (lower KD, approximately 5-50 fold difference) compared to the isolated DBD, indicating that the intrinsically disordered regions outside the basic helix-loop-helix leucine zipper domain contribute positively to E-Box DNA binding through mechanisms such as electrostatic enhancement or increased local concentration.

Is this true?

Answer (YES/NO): NO